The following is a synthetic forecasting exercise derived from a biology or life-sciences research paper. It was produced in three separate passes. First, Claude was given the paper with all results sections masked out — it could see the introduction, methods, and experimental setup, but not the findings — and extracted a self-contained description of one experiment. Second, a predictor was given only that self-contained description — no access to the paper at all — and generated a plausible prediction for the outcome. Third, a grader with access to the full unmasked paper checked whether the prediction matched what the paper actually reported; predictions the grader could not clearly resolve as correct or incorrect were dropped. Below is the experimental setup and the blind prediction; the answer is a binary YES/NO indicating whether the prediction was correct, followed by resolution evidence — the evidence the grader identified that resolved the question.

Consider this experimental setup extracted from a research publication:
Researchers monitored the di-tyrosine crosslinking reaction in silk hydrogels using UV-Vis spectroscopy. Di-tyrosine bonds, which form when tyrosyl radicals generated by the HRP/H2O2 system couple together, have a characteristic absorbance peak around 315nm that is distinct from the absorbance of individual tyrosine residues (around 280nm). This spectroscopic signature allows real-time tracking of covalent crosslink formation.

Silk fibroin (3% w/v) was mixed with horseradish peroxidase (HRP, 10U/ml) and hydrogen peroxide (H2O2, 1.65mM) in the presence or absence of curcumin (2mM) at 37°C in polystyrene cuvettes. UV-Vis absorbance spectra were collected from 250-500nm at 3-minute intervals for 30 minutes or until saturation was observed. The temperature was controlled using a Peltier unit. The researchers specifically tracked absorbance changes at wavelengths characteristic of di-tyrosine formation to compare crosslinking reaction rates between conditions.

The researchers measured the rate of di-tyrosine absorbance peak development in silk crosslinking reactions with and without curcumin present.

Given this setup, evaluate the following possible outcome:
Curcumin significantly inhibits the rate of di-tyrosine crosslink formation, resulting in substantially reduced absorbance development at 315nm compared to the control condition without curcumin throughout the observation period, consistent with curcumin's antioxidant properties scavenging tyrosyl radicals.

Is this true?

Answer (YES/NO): NO